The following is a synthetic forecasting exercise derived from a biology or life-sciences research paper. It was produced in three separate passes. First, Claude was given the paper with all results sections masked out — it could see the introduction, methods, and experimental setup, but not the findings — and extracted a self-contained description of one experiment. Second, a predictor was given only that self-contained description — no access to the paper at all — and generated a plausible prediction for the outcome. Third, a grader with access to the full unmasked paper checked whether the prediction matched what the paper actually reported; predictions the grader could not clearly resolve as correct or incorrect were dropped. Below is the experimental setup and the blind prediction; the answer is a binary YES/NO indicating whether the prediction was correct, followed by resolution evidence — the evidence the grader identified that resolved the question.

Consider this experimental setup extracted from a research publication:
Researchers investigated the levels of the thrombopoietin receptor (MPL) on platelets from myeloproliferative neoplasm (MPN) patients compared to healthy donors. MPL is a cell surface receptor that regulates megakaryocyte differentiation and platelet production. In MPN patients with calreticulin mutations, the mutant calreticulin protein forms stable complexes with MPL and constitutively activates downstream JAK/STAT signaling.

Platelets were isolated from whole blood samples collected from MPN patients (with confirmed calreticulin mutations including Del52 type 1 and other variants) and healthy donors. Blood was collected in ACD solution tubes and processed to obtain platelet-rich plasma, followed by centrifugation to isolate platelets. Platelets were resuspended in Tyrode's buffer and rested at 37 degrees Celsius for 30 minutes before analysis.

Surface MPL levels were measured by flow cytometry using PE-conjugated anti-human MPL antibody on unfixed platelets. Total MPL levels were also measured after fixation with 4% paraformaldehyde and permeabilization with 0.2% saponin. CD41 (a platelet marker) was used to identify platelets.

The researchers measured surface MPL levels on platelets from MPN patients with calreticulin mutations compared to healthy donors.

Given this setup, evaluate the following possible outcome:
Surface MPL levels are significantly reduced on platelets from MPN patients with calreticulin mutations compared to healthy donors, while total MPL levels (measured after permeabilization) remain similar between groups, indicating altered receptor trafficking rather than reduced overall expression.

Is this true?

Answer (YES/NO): NO